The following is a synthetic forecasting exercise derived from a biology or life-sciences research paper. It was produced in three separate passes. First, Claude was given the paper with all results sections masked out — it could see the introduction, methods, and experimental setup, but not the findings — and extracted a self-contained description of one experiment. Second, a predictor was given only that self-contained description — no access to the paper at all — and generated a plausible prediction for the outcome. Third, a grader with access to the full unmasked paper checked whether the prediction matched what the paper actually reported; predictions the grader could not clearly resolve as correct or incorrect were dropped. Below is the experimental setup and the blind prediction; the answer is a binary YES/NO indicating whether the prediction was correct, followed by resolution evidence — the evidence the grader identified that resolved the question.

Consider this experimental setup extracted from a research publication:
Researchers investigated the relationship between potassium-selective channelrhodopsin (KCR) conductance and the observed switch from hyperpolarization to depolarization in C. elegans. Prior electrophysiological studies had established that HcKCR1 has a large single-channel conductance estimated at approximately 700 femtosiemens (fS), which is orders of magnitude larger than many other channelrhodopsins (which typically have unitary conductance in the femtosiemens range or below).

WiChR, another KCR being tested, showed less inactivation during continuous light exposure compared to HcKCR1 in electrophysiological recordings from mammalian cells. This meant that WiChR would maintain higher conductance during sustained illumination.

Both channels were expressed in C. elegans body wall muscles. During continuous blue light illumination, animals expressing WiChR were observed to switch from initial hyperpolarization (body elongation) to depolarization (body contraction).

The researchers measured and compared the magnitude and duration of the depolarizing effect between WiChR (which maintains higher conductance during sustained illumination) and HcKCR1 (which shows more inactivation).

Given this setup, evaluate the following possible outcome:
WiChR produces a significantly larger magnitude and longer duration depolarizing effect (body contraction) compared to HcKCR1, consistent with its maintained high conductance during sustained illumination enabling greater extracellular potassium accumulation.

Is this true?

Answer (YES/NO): YES